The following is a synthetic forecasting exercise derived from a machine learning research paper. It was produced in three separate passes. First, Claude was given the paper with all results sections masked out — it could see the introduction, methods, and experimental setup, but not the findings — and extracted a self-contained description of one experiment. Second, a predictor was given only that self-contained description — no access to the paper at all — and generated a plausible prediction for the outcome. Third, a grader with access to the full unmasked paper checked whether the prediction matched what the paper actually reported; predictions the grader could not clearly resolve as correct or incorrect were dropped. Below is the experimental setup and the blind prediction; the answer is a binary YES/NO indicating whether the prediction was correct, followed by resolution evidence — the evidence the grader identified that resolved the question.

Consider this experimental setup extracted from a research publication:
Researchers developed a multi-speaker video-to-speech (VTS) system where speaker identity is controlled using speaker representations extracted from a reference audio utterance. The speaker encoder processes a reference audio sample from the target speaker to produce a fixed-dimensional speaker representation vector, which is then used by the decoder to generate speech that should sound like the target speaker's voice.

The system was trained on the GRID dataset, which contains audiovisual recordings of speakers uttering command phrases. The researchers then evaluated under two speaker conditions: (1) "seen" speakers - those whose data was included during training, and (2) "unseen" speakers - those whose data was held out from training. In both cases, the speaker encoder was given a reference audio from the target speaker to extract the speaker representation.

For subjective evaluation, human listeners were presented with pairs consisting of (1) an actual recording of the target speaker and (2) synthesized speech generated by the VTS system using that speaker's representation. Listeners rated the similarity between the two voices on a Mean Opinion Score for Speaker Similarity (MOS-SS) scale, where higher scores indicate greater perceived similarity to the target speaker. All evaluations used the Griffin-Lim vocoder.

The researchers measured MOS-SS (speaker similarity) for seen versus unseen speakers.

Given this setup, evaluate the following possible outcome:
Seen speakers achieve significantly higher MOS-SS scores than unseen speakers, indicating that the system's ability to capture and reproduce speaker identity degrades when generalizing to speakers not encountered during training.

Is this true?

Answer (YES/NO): YES